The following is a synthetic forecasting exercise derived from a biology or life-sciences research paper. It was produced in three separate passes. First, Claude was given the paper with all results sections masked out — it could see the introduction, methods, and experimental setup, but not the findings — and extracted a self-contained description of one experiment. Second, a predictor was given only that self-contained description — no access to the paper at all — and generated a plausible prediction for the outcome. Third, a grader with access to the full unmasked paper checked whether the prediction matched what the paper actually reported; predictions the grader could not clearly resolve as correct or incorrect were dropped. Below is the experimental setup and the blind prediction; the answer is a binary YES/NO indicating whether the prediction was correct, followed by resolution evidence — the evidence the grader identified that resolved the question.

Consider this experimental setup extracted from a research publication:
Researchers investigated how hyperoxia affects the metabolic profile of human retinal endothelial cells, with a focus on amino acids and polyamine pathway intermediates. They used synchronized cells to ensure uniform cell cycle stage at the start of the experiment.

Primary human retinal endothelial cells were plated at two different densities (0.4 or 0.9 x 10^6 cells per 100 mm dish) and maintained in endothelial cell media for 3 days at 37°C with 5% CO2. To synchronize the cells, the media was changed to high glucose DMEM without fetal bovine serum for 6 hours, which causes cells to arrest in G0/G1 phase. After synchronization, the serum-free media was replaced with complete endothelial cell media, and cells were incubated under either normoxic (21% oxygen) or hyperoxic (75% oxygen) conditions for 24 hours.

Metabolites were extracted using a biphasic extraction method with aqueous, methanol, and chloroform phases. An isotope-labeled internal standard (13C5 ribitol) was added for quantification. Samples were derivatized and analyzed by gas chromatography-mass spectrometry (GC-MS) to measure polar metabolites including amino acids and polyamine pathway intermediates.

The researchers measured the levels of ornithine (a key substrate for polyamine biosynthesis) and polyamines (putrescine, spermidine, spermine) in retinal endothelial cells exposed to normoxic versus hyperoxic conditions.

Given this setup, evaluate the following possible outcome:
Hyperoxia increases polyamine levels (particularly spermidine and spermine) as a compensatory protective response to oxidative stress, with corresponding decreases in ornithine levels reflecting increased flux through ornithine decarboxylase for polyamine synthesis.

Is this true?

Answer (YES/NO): NO